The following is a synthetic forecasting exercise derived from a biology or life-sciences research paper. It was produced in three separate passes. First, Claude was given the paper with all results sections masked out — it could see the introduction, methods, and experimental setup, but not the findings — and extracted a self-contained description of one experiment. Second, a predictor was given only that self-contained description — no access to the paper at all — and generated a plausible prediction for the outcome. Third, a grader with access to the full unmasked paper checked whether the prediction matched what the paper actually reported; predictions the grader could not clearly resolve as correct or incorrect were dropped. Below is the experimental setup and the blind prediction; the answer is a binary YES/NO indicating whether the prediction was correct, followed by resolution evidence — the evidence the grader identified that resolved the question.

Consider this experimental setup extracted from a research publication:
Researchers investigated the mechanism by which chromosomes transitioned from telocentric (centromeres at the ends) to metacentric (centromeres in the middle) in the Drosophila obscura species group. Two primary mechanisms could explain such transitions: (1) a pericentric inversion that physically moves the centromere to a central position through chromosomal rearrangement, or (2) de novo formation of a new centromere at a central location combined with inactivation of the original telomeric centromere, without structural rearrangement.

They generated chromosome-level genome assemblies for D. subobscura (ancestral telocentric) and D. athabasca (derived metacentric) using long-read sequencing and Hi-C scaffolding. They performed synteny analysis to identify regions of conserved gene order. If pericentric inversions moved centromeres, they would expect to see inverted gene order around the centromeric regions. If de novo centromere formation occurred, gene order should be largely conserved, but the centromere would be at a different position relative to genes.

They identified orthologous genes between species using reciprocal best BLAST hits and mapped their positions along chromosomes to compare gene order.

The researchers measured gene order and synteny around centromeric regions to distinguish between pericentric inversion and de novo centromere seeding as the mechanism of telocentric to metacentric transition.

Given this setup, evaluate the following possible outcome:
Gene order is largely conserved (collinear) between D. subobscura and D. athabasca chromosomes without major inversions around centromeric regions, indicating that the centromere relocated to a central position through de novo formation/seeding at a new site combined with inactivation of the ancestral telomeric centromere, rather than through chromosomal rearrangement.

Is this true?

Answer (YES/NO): YES